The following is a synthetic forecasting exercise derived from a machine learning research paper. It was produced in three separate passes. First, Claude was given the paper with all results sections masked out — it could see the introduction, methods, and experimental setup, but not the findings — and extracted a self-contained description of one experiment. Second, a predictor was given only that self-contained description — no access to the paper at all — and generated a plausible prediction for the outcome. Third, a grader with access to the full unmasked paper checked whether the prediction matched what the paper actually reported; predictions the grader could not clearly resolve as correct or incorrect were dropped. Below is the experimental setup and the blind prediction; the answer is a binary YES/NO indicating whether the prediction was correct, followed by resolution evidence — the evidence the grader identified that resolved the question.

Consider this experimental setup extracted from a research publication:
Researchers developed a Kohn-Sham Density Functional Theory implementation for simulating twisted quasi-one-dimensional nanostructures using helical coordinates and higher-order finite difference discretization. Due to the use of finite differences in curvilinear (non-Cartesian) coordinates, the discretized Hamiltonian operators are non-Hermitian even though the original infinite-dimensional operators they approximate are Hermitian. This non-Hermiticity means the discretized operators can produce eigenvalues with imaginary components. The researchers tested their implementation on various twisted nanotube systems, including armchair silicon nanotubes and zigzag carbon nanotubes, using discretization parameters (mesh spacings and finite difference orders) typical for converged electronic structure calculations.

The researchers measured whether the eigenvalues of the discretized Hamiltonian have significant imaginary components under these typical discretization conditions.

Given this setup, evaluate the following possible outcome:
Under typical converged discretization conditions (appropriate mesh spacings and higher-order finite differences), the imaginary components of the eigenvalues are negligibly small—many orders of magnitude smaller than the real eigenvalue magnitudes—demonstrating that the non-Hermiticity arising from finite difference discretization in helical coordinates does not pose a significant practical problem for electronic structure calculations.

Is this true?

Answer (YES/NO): YES